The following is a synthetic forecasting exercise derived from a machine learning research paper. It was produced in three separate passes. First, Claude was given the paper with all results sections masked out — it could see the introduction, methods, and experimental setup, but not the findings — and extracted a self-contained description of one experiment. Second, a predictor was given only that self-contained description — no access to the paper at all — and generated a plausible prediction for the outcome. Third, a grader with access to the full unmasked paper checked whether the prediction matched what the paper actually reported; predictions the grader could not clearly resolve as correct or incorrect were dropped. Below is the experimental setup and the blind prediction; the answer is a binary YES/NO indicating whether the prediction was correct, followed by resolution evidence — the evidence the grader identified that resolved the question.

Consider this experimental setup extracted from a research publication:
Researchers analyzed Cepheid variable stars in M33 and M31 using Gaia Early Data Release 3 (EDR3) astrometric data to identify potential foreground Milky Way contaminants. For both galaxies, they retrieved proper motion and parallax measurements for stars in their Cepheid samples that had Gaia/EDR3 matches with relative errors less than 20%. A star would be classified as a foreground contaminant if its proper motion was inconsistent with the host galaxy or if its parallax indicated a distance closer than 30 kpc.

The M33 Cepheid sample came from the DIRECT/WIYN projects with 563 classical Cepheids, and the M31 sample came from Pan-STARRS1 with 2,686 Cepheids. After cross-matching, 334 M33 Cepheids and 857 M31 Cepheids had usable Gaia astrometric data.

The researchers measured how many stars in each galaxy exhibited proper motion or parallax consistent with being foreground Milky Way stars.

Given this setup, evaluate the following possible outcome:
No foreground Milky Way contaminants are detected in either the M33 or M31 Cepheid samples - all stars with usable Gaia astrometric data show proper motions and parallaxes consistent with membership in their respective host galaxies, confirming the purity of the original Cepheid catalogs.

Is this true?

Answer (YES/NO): YES